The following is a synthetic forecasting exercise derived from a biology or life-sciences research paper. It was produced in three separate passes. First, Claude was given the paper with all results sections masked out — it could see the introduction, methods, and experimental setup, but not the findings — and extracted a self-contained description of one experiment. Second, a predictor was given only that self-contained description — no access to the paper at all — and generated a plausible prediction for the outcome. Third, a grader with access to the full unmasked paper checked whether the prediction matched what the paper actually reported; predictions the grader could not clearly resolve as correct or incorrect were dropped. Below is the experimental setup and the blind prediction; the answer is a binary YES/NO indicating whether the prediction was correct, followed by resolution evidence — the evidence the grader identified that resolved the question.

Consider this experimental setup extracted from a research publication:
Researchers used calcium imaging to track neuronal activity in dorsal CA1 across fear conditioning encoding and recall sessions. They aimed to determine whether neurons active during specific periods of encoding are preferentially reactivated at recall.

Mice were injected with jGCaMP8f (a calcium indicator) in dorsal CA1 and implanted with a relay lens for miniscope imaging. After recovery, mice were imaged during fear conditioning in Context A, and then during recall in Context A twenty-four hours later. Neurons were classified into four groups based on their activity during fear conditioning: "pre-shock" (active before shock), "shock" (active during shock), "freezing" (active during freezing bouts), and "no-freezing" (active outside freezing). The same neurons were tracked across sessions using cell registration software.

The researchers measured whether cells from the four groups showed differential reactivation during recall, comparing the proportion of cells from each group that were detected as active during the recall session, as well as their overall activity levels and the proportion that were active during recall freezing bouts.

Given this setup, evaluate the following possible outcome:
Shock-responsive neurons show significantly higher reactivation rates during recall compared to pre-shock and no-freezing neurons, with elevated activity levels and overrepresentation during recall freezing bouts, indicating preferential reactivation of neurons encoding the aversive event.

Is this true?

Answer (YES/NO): NO